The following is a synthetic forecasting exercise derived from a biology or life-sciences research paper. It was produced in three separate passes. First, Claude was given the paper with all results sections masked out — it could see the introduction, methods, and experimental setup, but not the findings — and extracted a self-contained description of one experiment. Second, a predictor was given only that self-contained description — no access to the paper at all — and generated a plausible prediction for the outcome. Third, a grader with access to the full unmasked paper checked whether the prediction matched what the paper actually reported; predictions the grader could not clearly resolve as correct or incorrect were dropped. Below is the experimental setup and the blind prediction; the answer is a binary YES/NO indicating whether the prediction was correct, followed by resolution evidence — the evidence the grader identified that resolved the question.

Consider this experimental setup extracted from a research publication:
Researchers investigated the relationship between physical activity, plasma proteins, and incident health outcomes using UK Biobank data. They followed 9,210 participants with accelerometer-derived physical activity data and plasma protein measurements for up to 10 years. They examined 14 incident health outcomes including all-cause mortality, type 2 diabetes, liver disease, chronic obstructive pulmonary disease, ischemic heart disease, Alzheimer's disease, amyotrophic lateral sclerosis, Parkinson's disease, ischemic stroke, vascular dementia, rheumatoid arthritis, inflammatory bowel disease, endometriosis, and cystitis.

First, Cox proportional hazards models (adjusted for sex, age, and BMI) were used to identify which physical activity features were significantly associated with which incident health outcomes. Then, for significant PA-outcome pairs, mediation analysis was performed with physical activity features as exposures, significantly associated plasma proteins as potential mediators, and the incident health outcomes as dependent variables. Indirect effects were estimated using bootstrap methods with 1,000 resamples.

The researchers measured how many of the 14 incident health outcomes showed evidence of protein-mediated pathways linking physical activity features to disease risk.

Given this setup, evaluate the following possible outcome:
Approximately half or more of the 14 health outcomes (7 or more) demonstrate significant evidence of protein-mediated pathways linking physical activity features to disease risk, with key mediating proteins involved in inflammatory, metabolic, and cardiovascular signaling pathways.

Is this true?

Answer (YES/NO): YES